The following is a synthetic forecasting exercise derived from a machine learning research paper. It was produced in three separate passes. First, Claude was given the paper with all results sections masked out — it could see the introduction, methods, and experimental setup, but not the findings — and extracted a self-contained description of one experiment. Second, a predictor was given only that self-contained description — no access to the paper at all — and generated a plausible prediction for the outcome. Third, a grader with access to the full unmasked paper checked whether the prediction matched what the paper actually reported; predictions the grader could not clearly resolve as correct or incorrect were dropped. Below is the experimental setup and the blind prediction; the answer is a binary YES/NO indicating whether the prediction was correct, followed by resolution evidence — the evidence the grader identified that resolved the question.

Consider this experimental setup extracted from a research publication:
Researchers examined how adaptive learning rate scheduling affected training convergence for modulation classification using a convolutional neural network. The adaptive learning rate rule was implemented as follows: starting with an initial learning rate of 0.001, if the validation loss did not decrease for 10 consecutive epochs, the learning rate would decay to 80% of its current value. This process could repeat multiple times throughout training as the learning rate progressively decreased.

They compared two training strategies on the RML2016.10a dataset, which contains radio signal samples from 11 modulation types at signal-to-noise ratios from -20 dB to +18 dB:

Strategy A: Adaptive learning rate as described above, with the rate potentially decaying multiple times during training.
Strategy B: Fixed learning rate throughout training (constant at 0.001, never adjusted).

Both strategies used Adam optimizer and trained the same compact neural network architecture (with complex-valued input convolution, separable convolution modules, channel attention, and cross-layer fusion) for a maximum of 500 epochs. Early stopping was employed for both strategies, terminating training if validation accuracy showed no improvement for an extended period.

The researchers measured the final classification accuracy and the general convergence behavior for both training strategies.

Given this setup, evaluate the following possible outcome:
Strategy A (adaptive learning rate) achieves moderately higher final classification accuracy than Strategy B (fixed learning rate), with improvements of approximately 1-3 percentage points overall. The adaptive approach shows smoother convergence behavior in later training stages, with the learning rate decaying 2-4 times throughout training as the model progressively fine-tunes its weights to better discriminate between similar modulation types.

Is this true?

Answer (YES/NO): NO